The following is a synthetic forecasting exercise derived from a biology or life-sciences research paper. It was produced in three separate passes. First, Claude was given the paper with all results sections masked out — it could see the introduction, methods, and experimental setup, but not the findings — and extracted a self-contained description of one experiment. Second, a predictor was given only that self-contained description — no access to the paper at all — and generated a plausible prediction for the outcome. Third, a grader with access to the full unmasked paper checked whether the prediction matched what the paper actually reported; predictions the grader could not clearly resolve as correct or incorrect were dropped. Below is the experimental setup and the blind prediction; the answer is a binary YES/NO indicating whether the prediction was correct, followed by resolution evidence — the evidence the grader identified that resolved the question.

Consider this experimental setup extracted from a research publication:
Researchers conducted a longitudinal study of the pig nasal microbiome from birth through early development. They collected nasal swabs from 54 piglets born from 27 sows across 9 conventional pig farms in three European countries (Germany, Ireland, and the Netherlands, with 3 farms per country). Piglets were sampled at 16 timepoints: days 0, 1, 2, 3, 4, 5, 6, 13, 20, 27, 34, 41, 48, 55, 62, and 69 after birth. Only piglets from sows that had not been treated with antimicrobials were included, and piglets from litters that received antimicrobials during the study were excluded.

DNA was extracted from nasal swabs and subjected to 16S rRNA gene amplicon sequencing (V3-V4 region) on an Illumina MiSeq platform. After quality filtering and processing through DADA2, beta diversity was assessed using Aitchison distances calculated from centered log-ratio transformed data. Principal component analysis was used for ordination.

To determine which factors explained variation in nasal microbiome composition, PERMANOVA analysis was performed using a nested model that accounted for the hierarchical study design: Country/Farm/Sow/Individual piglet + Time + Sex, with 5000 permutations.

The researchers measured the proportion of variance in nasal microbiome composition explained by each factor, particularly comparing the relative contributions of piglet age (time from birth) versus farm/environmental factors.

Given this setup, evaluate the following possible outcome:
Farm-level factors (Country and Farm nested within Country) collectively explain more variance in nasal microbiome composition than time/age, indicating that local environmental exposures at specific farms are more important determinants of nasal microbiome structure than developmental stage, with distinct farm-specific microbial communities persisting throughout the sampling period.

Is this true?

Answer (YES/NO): NO